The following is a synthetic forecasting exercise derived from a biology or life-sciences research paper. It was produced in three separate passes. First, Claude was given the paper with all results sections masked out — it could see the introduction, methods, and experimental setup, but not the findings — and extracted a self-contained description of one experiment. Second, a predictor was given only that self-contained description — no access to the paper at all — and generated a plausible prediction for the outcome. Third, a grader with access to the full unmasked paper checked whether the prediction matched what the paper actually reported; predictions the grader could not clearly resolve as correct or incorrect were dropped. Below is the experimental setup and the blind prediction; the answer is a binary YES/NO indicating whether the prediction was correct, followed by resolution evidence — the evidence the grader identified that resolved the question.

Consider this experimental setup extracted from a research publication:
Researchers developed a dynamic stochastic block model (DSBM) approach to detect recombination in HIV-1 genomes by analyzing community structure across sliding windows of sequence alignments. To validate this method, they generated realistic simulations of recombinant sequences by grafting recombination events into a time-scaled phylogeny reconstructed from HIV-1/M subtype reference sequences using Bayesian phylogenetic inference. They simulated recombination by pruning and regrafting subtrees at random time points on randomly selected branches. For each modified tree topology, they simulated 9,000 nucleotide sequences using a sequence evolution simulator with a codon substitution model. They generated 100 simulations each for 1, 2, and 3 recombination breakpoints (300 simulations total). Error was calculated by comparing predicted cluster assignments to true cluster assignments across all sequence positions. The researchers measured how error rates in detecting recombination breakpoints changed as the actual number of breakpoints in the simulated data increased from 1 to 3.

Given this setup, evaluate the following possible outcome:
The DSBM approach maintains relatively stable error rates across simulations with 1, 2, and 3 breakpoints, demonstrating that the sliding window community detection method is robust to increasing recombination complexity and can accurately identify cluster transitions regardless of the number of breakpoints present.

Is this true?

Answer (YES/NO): NO